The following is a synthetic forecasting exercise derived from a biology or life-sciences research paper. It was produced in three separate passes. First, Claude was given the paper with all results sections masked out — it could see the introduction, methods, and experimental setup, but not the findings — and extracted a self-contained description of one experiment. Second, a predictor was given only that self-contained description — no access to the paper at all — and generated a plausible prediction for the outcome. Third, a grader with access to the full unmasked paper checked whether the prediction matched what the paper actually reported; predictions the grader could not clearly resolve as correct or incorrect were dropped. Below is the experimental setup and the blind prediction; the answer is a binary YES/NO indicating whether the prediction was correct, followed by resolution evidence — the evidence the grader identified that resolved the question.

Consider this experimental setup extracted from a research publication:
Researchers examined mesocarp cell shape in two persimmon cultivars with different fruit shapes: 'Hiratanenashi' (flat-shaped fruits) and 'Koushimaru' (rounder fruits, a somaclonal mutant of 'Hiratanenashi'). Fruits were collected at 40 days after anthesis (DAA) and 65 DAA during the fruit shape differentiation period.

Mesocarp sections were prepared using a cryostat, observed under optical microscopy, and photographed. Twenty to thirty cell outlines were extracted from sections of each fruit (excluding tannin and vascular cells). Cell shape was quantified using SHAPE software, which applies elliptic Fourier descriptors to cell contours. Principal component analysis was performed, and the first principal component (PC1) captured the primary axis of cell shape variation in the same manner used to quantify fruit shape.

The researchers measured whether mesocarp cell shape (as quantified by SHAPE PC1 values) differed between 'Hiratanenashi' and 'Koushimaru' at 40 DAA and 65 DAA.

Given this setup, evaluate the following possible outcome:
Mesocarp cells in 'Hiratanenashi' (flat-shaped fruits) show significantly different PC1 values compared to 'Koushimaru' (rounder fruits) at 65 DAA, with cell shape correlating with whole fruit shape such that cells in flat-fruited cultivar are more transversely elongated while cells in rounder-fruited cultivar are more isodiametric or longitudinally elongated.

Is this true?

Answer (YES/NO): NO